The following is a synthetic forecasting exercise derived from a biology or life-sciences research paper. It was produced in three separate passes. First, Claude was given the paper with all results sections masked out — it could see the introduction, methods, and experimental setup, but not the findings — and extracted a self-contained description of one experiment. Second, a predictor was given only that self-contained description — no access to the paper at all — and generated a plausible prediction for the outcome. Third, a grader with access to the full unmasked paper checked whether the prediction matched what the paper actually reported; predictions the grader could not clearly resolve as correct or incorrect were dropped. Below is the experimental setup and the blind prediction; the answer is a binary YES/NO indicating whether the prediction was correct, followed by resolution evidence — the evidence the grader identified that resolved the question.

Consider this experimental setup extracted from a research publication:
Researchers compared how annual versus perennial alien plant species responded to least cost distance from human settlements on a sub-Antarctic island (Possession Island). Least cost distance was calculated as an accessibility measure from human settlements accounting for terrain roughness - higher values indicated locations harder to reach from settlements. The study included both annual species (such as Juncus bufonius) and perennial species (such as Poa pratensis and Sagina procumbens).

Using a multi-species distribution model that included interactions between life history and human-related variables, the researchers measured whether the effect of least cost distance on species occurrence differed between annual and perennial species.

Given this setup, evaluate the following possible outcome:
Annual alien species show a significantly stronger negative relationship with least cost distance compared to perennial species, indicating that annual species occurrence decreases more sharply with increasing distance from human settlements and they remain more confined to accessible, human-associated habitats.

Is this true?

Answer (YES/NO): YES